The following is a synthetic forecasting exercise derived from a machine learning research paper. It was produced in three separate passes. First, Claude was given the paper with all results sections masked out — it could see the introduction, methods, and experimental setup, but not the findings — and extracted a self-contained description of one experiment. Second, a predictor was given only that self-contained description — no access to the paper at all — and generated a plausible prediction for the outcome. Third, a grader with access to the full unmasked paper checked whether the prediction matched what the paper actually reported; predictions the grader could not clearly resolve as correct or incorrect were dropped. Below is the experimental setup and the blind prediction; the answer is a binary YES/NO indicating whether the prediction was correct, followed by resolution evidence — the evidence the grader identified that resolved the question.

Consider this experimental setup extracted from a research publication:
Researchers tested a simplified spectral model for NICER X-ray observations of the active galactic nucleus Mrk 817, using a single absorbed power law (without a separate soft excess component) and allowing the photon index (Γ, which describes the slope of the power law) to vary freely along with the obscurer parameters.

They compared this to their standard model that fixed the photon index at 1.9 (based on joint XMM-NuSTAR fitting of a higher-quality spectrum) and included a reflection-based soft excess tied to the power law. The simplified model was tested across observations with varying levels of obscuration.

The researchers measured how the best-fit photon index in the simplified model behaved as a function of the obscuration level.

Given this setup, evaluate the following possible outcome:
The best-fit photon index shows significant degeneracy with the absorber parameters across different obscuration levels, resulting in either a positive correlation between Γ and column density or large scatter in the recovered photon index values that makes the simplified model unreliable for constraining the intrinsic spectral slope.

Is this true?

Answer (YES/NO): NO